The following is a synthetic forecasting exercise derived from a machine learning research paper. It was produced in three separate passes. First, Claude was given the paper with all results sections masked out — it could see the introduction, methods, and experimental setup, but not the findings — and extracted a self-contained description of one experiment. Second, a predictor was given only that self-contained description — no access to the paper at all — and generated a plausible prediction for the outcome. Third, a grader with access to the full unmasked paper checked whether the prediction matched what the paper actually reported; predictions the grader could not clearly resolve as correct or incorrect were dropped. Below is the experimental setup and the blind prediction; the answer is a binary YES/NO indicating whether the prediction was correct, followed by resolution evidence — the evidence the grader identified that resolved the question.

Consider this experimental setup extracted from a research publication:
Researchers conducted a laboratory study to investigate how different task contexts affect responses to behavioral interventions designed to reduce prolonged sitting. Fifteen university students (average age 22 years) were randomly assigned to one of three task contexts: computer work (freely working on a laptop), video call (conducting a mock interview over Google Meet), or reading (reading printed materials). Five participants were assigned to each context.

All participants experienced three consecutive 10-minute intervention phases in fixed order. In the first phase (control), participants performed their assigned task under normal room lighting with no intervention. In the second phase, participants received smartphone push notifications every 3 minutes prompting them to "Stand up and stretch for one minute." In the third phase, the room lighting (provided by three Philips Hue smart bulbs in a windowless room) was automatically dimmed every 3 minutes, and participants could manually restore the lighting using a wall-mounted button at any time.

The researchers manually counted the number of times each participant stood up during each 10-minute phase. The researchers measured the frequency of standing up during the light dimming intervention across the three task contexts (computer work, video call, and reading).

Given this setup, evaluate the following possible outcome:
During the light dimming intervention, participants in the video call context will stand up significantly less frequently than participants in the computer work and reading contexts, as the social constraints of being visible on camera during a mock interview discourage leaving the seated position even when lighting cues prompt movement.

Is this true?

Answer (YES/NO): NO